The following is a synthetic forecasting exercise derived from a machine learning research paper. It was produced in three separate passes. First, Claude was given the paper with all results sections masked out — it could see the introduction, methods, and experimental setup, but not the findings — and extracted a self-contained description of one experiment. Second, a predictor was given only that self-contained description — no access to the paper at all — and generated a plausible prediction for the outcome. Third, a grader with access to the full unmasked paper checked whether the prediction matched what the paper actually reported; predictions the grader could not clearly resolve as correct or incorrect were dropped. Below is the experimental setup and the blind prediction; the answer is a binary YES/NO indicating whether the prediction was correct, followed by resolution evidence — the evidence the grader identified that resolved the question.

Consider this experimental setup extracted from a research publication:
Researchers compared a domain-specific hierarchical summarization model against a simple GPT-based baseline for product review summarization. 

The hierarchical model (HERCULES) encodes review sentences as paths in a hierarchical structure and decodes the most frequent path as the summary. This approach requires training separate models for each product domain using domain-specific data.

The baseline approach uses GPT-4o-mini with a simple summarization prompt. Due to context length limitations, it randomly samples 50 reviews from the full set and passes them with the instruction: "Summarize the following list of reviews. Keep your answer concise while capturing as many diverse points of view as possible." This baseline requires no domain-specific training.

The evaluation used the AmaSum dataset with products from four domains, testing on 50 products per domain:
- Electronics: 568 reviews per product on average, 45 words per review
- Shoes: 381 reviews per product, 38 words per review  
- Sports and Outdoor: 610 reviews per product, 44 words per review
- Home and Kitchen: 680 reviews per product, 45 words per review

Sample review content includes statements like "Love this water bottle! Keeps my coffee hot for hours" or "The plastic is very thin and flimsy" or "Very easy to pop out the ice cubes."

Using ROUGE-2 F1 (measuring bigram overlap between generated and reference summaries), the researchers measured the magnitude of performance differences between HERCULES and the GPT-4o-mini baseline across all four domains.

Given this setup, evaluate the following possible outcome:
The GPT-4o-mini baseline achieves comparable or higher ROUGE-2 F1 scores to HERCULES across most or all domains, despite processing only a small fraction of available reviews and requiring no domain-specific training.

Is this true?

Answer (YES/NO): YES